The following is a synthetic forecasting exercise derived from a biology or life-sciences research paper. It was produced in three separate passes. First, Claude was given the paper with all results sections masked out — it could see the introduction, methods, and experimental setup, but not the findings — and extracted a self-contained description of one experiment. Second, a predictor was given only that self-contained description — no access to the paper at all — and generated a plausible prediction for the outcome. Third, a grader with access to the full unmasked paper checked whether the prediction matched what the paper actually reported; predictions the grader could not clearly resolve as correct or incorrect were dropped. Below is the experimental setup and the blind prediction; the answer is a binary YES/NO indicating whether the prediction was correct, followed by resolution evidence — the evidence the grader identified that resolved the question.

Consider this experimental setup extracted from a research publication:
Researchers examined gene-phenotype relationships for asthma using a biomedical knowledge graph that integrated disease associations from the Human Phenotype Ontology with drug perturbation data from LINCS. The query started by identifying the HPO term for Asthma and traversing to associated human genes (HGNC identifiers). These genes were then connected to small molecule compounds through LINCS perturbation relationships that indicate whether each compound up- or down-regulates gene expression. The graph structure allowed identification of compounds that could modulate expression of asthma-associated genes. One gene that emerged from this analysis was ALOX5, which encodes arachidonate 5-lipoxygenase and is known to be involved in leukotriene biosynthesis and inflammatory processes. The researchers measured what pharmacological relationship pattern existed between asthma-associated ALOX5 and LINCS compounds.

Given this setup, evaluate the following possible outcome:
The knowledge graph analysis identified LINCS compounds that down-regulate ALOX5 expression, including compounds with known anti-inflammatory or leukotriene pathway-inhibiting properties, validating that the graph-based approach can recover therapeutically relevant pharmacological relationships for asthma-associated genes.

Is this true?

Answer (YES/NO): NO